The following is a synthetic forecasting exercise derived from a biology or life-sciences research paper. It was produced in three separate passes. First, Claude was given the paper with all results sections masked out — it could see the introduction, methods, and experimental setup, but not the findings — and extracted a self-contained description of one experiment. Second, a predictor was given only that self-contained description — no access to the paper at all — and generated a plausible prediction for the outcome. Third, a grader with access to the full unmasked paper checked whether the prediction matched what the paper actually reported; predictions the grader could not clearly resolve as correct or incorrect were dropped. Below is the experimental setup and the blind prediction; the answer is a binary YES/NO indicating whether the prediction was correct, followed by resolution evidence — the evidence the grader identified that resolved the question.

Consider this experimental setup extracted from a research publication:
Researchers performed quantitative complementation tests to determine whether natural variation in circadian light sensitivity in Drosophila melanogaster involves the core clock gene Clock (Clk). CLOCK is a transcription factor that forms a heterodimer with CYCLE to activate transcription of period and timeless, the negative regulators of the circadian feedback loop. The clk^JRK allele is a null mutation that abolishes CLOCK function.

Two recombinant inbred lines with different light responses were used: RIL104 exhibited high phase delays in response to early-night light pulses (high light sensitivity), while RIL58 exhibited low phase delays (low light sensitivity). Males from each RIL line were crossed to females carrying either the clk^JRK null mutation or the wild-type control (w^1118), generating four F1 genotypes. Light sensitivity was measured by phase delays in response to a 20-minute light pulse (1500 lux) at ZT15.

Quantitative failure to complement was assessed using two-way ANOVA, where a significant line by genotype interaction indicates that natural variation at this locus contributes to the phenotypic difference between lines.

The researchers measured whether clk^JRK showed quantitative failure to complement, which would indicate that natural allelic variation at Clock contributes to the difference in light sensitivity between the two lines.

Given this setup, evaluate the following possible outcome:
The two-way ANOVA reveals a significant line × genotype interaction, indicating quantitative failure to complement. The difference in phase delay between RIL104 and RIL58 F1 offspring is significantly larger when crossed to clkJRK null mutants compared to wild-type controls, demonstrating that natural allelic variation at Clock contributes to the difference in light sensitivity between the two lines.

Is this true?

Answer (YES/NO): NO